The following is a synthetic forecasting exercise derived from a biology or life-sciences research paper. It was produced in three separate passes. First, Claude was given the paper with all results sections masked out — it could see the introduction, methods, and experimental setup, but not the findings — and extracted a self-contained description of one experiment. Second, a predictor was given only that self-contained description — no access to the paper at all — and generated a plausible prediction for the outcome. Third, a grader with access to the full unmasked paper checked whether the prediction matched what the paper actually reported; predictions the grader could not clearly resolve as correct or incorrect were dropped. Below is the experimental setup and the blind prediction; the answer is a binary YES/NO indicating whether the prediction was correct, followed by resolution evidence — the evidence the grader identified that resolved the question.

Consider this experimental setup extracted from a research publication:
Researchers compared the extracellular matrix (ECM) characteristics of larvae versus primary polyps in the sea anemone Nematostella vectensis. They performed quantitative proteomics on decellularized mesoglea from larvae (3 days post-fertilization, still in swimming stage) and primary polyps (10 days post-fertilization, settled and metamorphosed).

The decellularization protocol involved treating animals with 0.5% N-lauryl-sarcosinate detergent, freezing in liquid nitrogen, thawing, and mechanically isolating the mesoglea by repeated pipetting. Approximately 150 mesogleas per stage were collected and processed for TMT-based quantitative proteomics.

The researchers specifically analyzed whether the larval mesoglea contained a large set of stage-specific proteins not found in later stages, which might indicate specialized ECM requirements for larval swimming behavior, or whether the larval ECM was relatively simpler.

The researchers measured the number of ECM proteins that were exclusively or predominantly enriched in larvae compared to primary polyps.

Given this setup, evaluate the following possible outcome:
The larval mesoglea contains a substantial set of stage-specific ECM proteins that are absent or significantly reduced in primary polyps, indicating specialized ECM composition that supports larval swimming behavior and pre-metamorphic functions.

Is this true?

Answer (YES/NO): NO